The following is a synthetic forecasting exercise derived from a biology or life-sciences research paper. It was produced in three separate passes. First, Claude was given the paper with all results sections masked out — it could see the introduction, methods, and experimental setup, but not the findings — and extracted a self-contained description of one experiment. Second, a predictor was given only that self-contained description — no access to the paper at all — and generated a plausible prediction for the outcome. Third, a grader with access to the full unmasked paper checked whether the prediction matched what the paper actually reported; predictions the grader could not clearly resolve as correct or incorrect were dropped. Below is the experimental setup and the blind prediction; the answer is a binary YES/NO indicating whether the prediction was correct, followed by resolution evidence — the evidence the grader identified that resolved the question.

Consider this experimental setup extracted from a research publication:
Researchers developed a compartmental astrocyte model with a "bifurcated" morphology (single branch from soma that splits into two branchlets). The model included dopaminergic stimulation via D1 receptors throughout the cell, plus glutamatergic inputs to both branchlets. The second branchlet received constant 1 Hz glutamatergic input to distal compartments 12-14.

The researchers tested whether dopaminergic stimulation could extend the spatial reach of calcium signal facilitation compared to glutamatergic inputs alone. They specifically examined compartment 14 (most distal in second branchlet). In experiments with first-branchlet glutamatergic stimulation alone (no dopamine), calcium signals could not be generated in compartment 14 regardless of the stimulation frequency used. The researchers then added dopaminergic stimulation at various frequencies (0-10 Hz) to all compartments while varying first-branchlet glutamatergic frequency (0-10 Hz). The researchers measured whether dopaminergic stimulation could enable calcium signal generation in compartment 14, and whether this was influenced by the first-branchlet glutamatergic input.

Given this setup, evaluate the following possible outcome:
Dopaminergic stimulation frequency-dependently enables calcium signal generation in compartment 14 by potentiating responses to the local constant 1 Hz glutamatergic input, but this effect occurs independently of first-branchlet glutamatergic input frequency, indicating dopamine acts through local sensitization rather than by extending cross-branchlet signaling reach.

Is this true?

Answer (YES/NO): YES